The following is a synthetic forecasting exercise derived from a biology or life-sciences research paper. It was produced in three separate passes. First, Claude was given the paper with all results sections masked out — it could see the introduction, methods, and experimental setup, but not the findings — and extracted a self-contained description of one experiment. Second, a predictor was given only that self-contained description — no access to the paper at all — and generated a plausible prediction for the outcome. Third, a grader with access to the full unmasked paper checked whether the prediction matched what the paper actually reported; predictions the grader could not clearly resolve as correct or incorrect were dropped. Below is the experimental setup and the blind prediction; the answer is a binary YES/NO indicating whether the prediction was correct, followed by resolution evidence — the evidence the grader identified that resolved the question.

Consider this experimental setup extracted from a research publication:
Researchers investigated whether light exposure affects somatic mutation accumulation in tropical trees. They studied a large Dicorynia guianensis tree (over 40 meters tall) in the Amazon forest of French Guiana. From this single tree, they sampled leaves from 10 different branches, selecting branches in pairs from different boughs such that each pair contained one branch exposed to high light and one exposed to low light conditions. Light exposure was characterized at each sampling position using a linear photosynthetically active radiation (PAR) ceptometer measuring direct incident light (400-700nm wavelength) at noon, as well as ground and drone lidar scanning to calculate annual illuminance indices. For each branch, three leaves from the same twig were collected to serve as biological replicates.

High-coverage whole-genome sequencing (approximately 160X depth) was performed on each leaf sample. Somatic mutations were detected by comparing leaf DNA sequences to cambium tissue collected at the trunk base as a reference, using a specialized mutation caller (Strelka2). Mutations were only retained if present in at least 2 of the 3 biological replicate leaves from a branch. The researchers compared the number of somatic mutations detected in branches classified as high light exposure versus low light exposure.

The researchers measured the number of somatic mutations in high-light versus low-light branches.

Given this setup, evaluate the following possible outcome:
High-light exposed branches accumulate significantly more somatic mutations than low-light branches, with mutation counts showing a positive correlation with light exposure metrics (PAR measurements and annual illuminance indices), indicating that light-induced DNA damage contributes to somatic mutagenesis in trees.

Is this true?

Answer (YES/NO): NO